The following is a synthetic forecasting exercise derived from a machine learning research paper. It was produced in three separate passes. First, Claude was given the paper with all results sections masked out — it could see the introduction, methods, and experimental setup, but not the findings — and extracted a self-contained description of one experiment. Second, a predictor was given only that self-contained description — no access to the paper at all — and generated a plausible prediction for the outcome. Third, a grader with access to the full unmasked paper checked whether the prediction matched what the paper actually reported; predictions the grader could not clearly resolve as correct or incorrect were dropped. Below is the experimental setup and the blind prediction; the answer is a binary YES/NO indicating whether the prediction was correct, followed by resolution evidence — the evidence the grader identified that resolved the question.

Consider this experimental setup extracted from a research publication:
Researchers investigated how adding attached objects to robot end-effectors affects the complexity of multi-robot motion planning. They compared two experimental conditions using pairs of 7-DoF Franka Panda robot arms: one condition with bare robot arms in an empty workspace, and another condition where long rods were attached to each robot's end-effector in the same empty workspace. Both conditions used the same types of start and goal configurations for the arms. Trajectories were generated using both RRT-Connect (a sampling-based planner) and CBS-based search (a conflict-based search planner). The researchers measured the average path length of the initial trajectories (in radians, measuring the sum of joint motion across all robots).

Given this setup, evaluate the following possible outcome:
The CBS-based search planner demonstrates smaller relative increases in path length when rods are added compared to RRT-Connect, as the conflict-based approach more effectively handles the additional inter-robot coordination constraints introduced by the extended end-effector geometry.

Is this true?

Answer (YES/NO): NO